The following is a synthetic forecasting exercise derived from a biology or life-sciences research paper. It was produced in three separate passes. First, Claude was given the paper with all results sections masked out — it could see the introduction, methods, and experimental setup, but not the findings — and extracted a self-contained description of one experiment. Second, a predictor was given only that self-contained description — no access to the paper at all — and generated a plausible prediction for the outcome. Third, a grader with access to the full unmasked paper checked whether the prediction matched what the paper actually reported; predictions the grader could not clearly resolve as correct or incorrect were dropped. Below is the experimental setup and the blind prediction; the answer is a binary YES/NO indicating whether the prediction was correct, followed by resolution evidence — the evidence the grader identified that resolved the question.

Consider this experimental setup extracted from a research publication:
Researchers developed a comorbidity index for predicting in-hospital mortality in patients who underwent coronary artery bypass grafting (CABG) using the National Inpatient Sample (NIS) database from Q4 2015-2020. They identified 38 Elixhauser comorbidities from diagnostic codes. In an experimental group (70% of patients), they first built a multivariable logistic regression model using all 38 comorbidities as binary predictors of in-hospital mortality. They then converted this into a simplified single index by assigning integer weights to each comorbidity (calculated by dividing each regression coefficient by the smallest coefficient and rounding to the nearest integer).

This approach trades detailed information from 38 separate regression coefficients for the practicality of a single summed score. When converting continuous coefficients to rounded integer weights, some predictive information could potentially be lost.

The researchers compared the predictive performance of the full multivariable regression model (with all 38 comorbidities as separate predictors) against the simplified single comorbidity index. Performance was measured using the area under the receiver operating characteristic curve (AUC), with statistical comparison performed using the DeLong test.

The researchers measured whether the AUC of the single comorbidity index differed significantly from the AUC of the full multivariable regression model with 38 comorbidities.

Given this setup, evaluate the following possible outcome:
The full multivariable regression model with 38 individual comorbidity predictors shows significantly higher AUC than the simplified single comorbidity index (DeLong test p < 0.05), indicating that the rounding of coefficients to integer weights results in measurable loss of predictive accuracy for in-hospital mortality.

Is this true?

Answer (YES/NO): NO